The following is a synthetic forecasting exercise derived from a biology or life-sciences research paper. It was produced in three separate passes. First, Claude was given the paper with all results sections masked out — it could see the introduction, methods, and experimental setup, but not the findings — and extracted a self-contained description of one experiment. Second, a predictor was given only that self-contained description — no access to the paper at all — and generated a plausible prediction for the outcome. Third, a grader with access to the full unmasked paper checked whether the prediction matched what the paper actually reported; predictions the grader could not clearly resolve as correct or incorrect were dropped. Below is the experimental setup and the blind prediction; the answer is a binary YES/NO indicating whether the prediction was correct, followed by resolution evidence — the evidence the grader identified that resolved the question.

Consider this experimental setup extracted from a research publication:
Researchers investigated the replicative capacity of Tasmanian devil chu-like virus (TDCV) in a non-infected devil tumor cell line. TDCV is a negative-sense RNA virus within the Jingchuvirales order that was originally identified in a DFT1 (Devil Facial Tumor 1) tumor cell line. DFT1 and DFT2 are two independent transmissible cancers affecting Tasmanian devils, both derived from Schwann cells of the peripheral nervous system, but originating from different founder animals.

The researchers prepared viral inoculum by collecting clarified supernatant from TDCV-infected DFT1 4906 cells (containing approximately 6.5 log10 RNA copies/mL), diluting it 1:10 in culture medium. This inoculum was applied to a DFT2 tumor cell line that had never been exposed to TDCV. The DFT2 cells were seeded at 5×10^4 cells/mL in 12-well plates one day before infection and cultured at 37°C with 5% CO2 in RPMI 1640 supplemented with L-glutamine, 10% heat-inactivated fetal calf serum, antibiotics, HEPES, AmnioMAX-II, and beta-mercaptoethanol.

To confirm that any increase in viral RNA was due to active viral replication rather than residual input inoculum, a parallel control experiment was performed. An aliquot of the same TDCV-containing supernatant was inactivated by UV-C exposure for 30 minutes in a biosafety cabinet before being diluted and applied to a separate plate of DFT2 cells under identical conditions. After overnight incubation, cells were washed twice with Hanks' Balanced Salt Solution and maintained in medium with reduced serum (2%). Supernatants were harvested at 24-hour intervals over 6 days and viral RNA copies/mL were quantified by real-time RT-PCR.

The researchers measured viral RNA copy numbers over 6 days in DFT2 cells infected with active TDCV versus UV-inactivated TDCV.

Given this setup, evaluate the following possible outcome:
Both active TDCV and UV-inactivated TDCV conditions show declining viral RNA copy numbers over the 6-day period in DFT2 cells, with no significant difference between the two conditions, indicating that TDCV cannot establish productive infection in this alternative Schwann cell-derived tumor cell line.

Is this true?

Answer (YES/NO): NO